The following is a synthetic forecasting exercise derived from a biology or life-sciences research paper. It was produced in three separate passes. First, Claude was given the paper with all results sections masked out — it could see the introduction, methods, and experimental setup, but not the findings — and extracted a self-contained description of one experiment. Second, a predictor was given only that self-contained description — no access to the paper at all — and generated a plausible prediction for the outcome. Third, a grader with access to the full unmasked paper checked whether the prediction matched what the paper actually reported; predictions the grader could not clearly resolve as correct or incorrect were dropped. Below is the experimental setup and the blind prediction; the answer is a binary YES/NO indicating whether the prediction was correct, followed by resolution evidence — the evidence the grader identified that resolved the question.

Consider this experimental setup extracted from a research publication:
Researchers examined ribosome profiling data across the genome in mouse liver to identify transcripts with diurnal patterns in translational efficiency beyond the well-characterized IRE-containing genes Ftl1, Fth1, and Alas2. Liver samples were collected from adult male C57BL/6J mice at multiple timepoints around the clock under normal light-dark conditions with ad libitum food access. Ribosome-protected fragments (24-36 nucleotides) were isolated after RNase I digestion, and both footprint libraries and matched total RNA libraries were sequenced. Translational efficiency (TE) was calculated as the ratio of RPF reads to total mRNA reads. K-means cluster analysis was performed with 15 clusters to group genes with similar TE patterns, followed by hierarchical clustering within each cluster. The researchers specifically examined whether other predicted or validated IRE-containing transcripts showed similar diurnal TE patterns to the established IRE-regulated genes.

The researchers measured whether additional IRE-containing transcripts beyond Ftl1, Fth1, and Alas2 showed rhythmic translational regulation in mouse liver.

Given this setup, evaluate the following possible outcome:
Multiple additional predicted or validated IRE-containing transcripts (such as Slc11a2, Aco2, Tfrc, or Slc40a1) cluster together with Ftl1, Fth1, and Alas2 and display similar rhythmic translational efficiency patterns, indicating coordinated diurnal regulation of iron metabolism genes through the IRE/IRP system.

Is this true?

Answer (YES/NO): NO